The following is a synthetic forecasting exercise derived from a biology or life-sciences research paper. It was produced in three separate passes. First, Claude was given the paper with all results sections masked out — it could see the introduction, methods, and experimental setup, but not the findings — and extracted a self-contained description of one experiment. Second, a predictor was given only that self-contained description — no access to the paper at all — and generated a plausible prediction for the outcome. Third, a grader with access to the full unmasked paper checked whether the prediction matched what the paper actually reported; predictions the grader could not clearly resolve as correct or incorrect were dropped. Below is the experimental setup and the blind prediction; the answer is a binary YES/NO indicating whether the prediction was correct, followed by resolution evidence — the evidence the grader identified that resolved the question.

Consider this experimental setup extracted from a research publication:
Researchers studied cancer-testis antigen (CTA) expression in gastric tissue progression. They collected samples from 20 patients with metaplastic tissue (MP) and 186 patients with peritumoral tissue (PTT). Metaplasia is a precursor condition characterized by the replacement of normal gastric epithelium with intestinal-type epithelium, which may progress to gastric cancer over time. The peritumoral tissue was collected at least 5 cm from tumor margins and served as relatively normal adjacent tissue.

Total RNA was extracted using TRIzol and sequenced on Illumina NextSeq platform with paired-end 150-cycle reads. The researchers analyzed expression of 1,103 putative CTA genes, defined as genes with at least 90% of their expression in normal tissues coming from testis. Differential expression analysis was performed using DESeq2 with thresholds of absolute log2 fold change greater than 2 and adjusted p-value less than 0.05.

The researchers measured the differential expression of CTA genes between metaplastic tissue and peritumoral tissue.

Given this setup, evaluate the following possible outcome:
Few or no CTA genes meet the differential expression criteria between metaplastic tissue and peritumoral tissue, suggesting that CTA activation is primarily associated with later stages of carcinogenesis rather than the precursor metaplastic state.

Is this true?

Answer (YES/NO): NO